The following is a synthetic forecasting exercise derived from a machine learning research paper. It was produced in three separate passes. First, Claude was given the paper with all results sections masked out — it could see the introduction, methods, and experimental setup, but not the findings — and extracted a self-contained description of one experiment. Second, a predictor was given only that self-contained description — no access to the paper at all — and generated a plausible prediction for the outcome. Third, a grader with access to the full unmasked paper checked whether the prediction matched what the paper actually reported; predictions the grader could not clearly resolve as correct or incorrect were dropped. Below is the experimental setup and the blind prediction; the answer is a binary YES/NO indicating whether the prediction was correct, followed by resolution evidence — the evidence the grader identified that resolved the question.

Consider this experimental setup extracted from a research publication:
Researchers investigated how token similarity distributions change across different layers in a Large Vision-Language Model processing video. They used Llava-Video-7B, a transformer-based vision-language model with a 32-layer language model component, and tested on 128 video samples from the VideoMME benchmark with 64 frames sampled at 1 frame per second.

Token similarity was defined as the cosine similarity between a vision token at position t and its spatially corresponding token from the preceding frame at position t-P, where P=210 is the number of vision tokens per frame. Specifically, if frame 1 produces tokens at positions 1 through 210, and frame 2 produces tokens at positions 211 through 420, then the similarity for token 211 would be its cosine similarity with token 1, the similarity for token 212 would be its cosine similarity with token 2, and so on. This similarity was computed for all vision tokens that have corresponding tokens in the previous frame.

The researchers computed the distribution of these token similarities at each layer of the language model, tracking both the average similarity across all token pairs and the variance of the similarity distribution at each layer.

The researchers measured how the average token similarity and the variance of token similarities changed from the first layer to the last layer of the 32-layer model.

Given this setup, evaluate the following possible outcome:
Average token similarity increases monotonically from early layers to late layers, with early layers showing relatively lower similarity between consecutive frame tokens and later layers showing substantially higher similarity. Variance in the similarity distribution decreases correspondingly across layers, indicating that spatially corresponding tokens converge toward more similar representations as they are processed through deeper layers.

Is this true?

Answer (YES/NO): NO